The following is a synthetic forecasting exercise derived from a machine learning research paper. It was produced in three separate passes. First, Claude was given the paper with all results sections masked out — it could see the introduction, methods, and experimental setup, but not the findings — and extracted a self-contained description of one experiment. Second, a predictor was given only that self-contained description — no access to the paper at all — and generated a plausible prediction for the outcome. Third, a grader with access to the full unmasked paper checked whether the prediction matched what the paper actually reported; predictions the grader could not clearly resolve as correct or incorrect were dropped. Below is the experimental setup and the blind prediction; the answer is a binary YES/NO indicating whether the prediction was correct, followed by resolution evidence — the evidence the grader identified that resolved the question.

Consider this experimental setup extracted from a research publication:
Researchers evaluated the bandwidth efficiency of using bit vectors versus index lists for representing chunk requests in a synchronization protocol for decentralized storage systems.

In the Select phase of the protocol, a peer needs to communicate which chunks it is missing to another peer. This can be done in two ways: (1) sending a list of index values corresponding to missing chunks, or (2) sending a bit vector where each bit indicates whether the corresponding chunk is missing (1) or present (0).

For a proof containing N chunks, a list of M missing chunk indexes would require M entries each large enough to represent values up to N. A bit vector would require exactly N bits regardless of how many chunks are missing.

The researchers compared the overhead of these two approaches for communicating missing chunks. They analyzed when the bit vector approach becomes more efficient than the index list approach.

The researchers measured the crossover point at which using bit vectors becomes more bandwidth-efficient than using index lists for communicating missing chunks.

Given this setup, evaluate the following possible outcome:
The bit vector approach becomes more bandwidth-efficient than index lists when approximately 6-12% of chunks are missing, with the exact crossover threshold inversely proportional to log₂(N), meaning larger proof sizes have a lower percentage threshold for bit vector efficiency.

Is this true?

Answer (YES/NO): NO